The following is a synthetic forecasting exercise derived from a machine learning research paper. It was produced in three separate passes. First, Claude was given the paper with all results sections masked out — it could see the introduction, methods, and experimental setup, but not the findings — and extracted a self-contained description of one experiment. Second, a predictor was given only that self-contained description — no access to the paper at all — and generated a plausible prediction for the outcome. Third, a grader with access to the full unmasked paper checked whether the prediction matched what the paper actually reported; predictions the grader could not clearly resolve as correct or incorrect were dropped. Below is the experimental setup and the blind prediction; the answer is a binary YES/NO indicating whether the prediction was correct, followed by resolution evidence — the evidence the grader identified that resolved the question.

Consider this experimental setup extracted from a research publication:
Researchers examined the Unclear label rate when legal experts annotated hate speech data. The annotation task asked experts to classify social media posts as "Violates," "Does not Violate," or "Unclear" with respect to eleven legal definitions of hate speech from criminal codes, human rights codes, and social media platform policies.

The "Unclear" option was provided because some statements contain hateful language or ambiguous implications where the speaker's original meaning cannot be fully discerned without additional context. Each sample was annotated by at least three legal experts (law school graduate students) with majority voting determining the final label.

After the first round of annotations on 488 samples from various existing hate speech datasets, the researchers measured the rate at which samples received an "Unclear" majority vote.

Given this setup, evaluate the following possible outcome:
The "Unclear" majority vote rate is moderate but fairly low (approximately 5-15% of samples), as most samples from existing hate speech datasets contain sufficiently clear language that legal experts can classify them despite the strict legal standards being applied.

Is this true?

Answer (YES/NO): YES